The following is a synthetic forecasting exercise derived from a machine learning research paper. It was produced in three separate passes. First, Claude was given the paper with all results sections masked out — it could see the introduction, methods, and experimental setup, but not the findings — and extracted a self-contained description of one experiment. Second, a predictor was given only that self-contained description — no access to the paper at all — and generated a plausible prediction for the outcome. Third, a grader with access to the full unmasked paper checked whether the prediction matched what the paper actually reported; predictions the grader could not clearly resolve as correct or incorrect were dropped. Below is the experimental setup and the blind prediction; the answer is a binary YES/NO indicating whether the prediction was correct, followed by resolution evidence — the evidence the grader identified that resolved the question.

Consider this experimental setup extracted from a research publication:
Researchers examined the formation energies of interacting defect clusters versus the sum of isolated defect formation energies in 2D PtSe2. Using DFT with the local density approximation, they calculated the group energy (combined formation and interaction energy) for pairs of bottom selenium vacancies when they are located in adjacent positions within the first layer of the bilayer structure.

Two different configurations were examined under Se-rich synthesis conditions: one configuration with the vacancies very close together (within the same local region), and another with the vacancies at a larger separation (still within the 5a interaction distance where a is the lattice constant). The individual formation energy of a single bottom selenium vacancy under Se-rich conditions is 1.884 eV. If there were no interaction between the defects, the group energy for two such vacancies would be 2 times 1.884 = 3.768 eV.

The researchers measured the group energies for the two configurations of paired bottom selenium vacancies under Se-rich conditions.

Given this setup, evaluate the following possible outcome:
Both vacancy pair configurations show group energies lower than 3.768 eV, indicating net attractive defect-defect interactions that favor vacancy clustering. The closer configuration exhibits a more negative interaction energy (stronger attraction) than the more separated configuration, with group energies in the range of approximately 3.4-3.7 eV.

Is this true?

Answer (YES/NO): NO